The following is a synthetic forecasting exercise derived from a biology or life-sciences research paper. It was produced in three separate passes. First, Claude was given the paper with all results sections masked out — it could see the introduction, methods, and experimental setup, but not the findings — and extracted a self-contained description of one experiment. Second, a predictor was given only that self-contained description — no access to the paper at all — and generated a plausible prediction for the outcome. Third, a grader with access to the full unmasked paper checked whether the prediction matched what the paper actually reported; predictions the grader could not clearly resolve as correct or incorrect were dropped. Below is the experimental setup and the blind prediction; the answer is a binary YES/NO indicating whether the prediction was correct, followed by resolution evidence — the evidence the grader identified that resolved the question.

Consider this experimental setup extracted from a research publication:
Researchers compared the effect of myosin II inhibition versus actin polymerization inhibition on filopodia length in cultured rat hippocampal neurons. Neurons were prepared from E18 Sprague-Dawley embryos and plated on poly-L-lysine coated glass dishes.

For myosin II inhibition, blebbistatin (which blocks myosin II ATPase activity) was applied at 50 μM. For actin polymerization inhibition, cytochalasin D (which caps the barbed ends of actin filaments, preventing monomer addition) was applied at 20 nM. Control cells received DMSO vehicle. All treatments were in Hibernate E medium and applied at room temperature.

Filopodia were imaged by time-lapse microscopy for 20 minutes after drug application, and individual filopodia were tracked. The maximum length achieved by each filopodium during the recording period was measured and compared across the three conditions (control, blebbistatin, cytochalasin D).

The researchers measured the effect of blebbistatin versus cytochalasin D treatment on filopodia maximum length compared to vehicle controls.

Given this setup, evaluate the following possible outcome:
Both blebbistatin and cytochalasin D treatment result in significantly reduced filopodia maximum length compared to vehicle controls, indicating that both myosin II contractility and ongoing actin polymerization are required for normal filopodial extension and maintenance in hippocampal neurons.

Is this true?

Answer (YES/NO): NO